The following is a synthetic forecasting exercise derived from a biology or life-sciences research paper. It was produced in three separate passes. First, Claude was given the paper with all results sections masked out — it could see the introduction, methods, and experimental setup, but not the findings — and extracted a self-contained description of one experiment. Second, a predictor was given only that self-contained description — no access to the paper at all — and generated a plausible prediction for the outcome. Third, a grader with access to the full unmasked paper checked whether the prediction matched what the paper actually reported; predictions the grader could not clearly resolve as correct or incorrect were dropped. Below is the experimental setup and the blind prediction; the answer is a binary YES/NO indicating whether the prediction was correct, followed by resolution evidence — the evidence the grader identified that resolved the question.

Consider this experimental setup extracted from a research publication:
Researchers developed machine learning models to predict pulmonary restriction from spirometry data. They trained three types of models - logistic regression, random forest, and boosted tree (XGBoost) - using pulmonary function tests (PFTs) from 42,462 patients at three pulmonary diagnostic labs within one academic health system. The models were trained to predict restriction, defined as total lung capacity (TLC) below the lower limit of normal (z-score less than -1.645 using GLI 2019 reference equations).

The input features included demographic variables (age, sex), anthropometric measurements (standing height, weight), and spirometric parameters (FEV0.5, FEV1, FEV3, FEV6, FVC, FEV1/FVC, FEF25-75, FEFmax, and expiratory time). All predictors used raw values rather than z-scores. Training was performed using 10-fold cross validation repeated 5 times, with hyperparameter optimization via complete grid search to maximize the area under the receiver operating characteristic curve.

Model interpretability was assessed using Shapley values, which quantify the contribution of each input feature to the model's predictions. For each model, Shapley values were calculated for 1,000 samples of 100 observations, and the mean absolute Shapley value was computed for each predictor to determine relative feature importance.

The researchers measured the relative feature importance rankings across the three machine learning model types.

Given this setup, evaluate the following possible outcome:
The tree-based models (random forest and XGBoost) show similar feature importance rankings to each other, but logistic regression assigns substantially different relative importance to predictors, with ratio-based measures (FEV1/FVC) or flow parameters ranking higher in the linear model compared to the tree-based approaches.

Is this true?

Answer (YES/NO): NO